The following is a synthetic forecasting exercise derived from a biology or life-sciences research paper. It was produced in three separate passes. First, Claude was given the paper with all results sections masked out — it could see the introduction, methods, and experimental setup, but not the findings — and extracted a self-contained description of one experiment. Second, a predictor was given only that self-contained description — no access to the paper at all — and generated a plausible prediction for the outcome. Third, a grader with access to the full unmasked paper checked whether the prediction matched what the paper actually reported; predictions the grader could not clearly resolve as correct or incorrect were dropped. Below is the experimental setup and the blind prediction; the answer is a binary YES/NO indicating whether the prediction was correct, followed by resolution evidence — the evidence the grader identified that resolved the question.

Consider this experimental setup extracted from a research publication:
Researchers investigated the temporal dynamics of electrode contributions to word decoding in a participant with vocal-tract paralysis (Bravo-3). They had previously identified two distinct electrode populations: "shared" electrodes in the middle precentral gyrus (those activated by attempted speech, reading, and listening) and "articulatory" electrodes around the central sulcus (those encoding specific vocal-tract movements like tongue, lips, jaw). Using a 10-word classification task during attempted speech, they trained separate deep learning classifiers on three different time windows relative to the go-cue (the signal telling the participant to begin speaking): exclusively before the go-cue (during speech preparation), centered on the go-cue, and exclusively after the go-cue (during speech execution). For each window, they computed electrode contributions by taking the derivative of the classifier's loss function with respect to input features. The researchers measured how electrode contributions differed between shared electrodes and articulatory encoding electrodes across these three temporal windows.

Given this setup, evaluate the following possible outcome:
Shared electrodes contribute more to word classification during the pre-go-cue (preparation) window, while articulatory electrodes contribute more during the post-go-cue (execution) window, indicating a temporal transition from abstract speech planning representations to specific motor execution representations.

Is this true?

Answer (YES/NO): YES